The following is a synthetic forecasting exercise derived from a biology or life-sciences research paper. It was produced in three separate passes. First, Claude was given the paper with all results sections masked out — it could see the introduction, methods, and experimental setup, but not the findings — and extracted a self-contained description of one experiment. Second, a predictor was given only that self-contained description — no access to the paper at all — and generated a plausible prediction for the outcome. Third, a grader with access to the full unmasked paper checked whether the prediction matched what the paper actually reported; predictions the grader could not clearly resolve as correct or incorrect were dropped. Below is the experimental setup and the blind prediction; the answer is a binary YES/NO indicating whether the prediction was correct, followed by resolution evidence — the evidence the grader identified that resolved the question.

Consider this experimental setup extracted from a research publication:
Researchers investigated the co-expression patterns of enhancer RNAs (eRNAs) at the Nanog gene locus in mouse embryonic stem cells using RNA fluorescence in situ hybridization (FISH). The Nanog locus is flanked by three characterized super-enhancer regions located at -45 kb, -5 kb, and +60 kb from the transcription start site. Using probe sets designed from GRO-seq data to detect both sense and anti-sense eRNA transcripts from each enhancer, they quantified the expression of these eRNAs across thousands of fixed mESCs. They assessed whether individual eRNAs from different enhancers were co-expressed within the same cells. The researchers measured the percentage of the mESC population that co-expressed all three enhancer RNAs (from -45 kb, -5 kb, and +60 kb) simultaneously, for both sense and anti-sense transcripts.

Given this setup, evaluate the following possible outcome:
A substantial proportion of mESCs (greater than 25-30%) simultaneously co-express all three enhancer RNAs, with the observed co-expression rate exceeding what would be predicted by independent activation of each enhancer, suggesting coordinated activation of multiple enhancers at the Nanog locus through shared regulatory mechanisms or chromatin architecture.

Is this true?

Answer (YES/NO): NO